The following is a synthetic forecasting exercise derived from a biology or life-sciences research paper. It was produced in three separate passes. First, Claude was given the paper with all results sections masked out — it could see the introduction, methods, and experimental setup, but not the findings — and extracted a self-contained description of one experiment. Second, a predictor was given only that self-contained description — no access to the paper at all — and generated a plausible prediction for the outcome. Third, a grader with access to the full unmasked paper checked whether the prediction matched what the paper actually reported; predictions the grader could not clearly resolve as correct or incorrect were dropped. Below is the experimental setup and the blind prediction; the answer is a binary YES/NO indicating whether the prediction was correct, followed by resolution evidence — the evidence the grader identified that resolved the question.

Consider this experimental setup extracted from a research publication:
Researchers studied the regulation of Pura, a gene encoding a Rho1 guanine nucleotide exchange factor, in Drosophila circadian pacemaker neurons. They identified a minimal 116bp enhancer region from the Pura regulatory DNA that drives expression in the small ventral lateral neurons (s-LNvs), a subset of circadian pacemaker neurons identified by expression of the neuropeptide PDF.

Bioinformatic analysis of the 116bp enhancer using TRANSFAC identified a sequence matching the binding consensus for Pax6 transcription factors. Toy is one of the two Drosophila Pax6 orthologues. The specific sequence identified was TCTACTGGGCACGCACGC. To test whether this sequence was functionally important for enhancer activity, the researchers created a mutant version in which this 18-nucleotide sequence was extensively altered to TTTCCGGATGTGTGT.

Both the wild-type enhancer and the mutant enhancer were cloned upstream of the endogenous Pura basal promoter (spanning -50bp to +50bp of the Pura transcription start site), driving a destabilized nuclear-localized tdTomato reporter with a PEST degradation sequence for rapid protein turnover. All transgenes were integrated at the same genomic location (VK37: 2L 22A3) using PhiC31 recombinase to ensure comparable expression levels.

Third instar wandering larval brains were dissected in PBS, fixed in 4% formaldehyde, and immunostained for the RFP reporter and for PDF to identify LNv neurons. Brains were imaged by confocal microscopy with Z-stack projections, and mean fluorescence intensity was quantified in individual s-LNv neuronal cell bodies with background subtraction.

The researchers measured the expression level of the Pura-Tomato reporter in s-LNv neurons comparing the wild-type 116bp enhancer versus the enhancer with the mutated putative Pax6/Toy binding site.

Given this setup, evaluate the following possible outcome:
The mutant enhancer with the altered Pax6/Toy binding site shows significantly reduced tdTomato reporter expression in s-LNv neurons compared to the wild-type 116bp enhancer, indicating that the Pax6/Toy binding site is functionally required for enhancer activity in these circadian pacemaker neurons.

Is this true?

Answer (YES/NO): YES